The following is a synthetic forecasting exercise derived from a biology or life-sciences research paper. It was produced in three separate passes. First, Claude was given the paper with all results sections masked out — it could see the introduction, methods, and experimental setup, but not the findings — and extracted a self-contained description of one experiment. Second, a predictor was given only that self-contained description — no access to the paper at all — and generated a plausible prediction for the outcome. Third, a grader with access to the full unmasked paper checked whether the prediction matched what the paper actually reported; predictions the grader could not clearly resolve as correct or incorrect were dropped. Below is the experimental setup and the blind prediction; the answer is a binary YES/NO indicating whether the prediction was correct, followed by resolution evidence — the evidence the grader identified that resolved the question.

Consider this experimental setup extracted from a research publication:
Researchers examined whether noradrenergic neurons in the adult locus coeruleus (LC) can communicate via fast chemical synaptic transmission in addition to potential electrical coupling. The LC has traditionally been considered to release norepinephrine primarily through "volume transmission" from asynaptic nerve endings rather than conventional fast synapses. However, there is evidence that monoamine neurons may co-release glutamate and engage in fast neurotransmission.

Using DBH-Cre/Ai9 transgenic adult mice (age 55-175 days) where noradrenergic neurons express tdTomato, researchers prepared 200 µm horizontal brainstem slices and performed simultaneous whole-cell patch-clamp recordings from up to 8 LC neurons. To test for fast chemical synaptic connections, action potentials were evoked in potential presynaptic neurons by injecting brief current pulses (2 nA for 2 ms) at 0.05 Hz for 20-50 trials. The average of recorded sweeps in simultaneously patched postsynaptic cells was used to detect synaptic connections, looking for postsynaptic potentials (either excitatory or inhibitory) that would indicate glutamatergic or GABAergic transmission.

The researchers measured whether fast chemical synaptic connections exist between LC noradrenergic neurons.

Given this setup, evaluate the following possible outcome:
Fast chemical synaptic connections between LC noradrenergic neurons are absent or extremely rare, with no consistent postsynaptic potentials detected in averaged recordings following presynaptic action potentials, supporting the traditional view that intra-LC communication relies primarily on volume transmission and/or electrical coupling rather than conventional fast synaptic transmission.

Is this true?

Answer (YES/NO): YES